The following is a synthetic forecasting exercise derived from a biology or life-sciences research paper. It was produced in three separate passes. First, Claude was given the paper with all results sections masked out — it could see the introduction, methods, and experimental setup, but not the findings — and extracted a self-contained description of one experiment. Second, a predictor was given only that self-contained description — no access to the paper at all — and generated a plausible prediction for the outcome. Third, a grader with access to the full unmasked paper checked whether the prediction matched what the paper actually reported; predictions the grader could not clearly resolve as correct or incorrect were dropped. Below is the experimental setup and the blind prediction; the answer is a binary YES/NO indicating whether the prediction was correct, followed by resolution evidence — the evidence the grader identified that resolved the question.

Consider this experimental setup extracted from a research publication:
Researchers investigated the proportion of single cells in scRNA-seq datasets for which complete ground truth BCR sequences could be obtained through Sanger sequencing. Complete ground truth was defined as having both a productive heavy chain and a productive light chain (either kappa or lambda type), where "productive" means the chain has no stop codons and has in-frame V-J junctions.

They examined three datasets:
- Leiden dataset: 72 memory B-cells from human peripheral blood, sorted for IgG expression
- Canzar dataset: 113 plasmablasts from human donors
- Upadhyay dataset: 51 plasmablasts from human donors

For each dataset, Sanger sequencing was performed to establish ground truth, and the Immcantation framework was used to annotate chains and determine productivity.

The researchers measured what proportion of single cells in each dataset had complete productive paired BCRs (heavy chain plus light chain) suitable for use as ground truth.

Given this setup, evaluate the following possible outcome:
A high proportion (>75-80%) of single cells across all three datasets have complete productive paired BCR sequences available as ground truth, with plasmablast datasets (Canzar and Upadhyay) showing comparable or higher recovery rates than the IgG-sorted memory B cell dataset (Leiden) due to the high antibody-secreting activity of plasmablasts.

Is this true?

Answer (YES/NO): NO